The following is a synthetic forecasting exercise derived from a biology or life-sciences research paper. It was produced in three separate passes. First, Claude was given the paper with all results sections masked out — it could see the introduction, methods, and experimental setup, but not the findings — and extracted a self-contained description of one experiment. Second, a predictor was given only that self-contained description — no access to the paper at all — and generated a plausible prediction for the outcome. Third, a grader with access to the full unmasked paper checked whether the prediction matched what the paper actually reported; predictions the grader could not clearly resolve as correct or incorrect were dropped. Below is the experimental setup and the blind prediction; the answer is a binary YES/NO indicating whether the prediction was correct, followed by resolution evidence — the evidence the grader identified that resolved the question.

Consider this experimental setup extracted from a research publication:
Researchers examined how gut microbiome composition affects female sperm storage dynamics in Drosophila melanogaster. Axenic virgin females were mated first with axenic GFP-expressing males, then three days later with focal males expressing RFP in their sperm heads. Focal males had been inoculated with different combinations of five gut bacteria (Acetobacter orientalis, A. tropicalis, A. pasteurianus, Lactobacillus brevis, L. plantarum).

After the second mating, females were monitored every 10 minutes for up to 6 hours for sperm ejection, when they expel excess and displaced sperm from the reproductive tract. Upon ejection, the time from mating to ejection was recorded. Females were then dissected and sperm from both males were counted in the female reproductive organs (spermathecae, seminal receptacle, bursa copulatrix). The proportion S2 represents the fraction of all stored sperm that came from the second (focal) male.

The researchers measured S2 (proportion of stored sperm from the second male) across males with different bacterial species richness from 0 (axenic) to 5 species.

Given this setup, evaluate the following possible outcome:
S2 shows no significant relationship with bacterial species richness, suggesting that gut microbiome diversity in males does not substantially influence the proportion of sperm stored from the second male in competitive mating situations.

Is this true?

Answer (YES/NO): NO